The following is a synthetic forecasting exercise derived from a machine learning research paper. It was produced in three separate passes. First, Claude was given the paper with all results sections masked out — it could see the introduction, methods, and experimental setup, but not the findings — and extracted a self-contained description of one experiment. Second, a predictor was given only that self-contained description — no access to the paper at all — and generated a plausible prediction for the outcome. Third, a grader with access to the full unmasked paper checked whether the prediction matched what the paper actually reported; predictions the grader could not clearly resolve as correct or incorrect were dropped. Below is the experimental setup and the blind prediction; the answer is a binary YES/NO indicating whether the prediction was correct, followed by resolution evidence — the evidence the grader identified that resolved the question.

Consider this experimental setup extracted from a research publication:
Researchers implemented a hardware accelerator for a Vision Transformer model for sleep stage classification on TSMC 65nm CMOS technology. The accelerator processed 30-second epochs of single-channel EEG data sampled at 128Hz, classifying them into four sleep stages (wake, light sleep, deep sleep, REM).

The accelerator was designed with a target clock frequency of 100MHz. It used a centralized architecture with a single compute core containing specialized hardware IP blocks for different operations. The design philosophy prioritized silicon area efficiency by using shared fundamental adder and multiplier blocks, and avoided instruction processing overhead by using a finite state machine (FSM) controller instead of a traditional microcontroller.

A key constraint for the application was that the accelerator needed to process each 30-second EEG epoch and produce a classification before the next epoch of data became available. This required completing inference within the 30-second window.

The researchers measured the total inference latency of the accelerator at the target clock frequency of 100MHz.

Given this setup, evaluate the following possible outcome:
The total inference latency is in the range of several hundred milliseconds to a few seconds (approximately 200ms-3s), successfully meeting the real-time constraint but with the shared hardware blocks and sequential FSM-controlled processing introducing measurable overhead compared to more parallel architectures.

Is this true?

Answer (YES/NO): NO